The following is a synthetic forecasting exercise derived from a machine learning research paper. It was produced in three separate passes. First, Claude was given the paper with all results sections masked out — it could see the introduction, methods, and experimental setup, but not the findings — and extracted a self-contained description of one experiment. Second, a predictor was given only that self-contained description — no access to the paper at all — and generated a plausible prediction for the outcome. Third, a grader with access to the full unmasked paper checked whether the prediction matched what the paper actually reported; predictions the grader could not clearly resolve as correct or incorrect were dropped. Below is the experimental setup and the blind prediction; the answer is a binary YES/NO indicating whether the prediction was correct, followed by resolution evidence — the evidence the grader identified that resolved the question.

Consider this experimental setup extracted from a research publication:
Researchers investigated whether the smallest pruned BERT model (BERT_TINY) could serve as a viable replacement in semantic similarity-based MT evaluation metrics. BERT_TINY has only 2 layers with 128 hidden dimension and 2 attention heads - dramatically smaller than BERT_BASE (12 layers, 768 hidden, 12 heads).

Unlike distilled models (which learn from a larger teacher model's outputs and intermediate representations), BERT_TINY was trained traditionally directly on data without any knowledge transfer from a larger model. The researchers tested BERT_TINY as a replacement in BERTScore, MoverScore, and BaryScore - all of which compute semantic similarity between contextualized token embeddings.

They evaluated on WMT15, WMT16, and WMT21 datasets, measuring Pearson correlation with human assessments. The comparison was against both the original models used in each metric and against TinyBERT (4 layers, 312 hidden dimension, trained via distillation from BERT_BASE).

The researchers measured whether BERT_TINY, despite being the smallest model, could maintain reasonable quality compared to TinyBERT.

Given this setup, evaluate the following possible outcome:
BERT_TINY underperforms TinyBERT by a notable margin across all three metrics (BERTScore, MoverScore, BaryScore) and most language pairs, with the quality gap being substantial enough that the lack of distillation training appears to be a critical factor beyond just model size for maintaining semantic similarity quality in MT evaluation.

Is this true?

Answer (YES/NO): NO